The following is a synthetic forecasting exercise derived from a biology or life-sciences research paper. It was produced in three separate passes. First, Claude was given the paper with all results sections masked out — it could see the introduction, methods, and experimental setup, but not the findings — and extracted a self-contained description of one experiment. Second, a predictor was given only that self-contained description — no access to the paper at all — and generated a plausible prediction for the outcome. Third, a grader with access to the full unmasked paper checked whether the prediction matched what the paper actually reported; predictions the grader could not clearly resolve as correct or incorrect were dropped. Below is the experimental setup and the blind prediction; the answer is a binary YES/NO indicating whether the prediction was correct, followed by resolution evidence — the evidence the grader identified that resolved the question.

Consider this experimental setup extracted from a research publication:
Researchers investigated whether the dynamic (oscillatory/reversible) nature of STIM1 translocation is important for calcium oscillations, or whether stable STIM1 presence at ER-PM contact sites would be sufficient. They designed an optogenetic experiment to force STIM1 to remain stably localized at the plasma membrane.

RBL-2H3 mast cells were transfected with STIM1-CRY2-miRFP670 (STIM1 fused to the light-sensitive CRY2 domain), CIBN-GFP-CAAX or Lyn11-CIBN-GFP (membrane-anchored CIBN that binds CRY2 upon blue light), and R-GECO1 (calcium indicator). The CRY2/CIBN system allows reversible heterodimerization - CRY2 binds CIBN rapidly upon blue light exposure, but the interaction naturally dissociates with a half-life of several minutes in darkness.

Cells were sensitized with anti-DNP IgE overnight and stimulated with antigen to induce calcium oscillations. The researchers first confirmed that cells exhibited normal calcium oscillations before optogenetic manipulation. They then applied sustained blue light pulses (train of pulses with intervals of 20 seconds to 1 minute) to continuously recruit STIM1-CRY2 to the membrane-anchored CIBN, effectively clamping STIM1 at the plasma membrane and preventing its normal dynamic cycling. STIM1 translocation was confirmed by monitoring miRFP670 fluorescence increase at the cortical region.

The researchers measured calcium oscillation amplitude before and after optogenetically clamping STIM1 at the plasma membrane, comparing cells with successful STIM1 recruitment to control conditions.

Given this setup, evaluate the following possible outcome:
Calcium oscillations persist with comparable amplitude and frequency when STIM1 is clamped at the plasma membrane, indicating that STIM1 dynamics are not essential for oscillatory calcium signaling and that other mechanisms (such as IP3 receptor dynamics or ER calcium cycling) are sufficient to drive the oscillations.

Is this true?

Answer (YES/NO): NO